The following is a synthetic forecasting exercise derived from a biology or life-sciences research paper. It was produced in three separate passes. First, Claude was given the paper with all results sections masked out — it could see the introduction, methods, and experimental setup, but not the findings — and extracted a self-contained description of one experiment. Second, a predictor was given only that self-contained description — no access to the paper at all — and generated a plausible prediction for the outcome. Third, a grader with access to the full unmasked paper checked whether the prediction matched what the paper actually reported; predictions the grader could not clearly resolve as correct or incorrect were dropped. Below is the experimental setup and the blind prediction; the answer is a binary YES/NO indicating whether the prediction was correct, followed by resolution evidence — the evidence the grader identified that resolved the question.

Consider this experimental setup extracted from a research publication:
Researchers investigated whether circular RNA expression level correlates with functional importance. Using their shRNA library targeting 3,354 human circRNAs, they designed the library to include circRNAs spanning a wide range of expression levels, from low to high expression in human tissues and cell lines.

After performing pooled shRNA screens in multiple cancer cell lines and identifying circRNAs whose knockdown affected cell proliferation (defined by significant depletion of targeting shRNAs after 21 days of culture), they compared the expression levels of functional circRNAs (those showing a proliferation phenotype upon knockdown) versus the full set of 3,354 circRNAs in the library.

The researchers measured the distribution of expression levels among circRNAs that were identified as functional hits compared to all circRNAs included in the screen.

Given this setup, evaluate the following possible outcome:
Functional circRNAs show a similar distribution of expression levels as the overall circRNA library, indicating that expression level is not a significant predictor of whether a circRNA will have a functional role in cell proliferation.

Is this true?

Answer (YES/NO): NO